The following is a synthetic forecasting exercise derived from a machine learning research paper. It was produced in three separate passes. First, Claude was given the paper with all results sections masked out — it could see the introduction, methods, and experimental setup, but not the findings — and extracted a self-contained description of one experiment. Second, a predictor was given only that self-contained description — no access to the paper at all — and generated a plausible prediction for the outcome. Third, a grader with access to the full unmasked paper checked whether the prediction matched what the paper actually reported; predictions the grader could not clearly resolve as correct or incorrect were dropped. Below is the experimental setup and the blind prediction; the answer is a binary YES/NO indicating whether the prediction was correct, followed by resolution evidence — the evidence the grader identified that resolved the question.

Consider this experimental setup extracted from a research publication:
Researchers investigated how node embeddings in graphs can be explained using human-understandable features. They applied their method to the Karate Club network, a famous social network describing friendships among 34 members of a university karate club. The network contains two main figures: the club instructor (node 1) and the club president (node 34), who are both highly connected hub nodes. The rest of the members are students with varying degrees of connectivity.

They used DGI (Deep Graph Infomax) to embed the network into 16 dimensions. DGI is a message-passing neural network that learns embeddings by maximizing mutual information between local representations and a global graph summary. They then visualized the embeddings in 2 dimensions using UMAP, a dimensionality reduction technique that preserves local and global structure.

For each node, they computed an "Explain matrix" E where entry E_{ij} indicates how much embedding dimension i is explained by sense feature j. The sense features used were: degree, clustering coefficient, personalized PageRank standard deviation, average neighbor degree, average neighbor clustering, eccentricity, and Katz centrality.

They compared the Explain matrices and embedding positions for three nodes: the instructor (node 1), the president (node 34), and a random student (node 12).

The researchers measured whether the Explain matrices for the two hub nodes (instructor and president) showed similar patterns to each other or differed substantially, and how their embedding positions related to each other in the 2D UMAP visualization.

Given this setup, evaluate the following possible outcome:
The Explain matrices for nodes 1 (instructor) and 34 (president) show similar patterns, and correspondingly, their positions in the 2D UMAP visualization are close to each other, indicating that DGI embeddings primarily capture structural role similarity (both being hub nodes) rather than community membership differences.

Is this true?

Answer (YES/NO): YES